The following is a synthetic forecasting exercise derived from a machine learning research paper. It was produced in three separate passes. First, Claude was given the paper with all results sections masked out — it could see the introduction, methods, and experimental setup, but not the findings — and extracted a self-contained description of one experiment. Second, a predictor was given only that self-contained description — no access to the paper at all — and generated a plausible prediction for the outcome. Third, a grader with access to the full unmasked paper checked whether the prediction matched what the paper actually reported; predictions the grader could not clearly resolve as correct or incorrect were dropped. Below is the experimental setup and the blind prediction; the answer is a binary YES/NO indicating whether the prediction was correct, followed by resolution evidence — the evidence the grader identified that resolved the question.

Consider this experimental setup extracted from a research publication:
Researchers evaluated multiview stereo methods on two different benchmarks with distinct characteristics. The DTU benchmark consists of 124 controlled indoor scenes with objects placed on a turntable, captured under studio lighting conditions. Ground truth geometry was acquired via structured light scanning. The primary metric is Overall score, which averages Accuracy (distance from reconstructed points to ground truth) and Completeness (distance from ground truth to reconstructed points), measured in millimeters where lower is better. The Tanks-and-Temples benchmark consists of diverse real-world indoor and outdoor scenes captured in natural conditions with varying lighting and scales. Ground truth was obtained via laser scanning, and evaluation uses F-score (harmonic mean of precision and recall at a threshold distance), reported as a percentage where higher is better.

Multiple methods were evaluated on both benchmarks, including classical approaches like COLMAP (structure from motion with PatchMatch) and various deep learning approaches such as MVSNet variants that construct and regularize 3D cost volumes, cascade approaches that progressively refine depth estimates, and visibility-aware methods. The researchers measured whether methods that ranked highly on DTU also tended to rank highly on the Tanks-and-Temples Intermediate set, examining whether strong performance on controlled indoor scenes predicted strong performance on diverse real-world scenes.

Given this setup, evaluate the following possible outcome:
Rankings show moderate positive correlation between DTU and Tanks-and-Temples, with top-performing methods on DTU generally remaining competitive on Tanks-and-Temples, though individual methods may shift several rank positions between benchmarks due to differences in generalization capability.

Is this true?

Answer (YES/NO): NO